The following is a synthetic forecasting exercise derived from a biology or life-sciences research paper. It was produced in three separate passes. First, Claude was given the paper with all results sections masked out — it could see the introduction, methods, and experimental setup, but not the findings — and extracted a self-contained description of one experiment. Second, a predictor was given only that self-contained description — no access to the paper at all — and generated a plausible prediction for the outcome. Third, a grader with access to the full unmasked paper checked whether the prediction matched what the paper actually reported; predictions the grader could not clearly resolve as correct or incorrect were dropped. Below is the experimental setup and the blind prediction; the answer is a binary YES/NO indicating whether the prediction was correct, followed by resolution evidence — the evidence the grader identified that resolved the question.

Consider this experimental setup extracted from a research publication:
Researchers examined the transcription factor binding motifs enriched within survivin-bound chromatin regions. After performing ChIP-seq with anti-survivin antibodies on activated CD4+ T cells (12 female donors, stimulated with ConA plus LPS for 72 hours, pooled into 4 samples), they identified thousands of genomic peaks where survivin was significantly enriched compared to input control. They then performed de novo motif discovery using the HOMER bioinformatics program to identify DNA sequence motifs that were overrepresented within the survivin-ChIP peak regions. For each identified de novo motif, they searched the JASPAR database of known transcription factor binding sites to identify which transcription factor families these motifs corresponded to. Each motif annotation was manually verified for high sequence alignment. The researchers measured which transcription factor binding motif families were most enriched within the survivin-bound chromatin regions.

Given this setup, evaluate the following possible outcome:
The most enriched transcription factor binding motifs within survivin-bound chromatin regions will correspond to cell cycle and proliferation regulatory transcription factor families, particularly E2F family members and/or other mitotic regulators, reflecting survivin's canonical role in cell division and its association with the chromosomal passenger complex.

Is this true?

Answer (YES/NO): NO